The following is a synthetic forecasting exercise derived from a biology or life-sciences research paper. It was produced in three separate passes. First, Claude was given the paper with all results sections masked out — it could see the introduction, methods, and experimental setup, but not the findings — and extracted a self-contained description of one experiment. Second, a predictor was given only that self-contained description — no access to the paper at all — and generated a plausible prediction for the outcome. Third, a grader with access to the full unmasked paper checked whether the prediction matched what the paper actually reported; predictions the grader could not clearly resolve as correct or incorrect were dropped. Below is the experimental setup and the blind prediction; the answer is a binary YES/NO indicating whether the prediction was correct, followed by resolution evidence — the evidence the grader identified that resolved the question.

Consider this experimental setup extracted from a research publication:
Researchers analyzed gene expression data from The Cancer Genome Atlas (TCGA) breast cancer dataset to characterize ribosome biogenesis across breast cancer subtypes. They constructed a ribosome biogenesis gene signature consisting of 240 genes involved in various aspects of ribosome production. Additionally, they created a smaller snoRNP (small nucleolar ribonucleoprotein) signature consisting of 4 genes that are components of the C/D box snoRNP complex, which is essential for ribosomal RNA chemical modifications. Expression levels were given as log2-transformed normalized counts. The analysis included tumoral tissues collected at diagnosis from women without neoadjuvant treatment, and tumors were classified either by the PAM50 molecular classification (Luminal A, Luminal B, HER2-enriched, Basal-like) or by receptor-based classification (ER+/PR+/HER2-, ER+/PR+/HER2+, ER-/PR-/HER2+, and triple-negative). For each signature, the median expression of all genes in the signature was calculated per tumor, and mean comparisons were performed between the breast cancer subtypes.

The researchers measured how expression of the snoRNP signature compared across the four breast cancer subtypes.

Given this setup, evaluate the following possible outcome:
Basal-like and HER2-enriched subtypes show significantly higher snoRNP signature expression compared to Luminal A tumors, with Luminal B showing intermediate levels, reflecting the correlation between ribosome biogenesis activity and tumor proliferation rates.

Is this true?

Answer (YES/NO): NO